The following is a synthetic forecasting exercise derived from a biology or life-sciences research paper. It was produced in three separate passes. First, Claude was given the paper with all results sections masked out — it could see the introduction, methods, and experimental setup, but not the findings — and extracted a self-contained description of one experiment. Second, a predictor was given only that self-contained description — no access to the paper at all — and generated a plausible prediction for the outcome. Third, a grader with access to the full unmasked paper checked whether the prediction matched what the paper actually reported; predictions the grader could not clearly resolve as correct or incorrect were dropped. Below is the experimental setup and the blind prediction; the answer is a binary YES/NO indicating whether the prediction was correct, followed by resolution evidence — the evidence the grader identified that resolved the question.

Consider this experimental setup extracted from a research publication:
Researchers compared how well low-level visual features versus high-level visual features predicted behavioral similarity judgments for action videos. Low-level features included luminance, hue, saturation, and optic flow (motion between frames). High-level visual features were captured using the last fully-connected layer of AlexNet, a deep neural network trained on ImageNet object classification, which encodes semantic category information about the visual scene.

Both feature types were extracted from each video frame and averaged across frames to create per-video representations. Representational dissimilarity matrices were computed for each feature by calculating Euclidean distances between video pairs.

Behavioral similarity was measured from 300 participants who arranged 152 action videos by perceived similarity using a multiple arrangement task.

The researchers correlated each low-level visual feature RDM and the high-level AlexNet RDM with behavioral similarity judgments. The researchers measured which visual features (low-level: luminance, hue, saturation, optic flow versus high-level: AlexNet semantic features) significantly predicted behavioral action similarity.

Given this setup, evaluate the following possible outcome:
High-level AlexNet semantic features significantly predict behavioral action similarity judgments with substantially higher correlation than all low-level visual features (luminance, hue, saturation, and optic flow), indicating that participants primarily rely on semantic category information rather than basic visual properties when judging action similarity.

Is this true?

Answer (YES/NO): YES